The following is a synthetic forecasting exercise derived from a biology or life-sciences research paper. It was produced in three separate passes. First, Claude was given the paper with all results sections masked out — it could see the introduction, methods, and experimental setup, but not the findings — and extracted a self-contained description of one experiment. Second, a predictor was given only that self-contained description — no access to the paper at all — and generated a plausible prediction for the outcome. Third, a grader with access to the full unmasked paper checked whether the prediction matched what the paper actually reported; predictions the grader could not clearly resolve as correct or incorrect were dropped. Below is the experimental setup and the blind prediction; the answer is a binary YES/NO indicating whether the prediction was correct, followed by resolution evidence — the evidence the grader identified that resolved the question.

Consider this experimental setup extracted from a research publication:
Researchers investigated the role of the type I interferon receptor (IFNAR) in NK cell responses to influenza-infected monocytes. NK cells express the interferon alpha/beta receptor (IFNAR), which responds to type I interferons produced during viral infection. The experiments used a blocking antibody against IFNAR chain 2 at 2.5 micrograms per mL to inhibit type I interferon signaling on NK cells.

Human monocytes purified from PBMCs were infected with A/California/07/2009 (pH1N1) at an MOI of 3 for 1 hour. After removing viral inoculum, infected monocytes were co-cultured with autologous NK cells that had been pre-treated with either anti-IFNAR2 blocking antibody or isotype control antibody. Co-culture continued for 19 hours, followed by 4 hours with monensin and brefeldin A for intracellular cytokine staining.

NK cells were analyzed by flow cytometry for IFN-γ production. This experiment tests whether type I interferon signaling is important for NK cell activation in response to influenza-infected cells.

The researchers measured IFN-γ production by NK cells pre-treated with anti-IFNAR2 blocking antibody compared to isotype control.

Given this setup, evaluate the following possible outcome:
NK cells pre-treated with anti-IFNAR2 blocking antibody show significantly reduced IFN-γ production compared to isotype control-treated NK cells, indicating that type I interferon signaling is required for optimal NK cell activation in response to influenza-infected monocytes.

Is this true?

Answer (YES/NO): YES